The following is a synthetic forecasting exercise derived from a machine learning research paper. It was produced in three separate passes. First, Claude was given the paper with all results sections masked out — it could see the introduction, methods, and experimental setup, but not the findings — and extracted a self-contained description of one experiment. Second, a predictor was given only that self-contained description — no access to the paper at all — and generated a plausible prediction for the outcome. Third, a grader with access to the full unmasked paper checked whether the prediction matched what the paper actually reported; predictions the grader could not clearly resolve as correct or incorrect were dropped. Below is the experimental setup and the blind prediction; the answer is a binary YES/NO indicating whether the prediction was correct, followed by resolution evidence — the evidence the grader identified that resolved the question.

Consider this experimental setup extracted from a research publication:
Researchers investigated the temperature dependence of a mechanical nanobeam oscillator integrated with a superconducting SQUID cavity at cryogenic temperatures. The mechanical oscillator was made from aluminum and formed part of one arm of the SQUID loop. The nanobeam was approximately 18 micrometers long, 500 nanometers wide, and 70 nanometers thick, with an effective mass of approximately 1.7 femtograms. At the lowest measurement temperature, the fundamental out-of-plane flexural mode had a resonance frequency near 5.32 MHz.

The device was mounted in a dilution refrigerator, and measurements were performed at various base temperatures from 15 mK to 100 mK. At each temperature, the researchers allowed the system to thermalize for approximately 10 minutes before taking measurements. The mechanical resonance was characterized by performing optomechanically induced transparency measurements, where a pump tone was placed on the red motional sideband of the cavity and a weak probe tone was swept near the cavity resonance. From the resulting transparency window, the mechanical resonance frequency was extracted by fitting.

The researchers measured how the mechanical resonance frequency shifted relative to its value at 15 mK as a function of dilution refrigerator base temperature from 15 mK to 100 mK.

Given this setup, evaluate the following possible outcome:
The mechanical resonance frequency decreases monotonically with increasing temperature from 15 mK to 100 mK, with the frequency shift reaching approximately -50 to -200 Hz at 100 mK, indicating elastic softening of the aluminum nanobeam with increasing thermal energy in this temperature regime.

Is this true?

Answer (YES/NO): NO